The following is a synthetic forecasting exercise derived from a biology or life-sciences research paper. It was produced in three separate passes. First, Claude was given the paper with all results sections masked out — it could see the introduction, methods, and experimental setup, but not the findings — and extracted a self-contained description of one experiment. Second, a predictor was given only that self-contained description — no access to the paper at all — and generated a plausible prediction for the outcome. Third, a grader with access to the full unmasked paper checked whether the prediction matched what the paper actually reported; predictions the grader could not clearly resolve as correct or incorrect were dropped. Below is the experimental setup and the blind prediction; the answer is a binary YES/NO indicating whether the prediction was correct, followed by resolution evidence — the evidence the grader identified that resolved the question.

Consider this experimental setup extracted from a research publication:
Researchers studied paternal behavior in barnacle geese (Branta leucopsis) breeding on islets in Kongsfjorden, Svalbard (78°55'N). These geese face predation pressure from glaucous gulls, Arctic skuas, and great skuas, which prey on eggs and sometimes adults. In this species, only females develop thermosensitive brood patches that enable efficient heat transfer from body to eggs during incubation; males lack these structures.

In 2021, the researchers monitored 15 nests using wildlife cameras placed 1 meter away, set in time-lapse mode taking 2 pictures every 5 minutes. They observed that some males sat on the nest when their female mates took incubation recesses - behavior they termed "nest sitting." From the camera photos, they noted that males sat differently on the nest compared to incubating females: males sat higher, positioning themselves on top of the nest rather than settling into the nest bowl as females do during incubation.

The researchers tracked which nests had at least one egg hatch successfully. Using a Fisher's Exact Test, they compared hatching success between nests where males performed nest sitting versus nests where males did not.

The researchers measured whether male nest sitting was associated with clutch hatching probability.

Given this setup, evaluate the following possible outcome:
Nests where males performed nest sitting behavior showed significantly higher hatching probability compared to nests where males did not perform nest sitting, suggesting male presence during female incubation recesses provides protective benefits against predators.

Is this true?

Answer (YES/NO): NO